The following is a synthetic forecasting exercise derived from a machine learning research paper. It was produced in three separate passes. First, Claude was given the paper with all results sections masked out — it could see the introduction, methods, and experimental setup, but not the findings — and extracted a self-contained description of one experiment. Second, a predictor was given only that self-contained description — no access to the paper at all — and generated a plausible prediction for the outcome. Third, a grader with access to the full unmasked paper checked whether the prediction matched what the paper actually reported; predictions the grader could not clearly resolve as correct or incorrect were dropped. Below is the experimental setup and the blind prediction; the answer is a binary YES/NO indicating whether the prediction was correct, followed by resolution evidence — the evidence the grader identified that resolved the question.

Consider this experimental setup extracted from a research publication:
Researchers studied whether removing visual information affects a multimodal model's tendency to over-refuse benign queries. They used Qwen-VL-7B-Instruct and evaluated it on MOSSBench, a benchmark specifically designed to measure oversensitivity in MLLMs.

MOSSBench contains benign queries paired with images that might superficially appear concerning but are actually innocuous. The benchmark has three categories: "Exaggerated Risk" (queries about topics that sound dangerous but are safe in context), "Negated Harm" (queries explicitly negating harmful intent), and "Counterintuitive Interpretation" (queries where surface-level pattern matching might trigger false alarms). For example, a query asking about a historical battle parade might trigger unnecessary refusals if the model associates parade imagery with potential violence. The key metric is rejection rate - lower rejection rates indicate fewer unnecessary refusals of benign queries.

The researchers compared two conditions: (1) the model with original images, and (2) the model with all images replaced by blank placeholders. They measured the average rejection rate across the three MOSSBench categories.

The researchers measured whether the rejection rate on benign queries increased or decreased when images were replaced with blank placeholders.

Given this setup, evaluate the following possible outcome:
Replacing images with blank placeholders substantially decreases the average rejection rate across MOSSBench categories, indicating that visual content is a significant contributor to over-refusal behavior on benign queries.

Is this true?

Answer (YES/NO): NO